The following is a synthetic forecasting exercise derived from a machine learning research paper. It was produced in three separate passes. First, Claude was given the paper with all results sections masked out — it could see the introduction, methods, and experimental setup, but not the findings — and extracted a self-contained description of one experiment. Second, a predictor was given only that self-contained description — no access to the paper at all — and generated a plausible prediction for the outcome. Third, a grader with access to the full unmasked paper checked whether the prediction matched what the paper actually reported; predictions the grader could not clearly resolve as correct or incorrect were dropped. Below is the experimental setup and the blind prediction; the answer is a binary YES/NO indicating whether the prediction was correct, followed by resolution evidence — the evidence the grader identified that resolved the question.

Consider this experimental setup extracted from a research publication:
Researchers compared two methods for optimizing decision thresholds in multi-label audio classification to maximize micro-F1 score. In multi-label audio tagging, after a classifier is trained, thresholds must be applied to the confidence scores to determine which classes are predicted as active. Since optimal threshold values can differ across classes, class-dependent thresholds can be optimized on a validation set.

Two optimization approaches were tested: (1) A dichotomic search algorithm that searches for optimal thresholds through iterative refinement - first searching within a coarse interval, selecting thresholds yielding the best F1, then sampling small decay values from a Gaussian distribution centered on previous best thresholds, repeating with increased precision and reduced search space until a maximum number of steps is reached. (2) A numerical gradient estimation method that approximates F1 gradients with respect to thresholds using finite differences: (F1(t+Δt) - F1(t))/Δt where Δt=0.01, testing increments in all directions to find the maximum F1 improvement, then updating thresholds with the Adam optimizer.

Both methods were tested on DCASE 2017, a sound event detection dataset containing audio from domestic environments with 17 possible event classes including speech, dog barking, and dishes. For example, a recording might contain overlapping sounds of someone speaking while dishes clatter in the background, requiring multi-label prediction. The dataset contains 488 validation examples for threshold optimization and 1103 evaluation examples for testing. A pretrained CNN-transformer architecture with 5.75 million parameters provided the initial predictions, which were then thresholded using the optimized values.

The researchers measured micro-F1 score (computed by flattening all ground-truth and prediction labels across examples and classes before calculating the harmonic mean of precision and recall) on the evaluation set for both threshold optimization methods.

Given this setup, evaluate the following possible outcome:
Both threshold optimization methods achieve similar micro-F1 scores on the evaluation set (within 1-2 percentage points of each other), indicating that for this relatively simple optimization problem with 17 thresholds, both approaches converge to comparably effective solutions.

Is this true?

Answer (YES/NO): YES